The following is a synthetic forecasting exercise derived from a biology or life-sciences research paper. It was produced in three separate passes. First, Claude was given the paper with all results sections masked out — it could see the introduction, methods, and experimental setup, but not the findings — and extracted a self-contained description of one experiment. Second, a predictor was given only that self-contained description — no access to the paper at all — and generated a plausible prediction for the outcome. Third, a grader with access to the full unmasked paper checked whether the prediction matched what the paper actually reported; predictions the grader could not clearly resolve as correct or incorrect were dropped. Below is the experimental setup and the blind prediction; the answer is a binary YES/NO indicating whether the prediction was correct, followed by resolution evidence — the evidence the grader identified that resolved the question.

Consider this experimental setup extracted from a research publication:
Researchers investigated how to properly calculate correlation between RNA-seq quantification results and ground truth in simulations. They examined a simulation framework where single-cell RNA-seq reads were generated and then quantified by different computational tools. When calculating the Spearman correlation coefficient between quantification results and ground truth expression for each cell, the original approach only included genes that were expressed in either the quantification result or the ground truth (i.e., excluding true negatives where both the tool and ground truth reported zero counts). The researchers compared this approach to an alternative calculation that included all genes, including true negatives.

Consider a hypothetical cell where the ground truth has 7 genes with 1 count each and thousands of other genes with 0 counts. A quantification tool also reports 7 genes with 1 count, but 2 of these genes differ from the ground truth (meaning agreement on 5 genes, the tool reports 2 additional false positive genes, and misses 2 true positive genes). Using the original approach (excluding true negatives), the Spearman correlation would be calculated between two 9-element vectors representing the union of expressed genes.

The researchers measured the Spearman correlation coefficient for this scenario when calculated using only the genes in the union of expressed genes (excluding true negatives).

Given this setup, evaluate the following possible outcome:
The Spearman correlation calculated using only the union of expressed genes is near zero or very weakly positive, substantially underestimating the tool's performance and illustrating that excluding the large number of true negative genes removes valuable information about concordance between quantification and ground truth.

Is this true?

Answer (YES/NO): NO